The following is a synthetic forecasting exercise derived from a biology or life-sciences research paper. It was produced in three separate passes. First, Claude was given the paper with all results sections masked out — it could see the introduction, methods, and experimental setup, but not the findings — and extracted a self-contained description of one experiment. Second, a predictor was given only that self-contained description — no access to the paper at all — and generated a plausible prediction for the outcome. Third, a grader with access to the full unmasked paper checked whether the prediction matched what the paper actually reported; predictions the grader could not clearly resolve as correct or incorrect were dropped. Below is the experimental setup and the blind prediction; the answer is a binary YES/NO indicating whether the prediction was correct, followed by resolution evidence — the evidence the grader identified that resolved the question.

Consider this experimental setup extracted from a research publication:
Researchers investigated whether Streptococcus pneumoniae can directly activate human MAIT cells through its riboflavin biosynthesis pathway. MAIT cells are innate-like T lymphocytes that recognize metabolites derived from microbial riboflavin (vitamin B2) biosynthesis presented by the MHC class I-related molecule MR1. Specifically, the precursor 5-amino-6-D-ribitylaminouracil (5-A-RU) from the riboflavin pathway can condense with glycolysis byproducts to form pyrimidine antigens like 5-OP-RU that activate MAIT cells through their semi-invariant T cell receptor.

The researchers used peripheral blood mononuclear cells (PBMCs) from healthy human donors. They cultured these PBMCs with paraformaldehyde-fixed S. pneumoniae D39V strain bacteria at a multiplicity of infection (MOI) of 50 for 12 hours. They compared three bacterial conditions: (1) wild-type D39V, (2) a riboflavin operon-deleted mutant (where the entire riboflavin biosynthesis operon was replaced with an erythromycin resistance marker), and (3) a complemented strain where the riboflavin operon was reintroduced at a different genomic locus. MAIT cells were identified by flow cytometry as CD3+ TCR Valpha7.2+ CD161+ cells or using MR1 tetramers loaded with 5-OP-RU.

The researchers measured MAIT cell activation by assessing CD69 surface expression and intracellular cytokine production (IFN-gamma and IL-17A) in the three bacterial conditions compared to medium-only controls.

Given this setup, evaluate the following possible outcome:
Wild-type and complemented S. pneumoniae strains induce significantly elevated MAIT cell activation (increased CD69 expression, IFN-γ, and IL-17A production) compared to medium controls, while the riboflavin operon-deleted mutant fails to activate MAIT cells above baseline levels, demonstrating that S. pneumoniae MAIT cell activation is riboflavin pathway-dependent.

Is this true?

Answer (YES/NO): NO